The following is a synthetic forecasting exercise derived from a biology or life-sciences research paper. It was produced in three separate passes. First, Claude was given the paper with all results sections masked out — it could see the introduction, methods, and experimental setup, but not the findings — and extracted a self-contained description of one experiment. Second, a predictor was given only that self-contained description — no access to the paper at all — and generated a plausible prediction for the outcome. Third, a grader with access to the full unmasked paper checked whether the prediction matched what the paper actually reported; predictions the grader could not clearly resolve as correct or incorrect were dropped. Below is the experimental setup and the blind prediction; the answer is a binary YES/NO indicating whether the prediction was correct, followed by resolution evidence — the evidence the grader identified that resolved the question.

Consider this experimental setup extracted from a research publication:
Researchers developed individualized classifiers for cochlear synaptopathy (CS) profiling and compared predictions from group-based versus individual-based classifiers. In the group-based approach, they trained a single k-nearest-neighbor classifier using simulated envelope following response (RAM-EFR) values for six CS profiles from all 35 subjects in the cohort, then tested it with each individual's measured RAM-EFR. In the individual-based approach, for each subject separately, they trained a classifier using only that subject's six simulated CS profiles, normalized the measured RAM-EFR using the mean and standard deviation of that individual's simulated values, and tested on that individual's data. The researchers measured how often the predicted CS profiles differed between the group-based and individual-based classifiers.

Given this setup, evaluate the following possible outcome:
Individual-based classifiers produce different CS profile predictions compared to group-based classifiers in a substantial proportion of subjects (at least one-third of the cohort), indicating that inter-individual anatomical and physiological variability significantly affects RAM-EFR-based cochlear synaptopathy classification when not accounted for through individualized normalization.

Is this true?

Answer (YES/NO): NO